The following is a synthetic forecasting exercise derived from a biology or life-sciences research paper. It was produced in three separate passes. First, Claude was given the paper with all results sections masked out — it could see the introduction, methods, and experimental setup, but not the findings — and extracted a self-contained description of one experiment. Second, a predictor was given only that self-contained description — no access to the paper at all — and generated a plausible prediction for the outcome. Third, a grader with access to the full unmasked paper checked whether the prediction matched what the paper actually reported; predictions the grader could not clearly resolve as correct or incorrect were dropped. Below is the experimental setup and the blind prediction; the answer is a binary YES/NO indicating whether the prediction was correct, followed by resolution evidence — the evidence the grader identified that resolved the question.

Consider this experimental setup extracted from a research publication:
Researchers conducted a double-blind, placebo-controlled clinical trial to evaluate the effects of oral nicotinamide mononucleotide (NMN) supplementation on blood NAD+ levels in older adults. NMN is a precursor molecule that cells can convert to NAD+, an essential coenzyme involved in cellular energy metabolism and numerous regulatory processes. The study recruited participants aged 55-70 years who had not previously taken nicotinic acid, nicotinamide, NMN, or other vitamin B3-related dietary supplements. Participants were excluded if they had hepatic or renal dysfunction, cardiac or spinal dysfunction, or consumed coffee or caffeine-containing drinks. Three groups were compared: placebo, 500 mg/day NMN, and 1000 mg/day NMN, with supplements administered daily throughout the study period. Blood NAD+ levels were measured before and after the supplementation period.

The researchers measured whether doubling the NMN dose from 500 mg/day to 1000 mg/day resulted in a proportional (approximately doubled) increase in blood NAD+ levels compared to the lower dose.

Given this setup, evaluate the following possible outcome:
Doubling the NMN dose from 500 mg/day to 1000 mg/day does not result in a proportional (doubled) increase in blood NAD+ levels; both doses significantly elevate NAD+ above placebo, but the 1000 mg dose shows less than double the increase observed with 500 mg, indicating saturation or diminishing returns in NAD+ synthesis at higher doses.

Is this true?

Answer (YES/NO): NO